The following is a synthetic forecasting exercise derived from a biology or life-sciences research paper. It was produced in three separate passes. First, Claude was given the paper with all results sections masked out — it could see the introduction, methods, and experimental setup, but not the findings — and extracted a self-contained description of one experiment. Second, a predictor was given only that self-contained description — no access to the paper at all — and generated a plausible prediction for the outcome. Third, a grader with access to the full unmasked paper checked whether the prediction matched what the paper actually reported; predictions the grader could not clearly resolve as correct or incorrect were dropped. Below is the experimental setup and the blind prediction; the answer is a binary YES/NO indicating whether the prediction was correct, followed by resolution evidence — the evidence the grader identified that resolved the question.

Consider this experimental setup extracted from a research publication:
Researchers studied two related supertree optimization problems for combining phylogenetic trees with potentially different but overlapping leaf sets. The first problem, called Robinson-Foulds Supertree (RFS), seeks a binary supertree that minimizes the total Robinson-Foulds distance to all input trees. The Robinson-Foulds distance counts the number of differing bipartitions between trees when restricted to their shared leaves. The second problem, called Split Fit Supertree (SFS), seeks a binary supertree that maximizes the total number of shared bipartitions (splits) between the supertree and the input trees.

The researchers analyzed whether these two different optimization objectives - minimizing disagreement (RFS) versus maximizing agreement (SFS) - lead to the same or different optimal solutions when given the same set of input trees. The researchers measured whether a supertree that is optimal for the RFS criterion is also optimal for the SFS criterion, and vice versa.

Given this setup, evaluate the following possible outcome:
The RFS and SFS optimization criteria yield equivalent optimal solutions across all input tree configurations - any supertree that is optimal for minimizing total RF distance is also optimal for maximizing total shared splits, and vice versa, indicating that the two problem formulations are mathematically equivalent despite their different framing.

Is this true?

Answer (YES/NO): YES